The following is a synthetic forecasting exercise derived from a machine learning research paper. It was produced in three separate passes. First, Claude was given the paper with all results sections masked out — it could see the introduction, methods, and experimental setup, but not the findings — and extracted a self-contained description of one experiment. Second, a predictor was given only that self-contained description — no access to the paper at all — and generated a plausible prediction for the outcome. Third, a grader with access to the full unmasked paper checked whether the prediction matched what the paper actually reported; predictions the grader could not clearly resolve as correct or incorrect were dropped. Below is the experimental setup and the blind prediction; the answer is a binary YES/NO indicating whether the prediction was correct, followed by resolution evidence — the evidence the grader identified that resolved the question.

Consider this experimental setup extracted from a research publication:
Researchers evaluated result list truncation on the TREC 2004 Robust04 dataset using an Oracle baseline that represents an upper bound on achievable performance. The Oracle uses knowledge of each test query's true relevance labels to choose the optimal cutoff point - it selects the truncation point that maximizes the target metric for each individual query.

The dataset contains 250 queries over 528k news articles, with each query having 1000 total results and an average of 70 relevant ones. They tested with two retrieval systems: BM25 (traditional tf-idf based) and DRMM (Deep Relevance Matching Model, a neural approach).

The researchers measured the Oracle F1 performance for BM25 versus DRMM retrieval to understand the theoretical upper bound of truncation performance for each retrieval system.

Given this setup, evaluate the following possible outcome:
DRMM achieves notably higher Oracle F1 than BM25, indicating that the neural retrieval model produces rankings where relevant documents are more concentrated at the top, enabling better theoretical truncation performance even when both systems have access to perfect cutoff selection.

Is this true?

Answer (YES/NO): NO